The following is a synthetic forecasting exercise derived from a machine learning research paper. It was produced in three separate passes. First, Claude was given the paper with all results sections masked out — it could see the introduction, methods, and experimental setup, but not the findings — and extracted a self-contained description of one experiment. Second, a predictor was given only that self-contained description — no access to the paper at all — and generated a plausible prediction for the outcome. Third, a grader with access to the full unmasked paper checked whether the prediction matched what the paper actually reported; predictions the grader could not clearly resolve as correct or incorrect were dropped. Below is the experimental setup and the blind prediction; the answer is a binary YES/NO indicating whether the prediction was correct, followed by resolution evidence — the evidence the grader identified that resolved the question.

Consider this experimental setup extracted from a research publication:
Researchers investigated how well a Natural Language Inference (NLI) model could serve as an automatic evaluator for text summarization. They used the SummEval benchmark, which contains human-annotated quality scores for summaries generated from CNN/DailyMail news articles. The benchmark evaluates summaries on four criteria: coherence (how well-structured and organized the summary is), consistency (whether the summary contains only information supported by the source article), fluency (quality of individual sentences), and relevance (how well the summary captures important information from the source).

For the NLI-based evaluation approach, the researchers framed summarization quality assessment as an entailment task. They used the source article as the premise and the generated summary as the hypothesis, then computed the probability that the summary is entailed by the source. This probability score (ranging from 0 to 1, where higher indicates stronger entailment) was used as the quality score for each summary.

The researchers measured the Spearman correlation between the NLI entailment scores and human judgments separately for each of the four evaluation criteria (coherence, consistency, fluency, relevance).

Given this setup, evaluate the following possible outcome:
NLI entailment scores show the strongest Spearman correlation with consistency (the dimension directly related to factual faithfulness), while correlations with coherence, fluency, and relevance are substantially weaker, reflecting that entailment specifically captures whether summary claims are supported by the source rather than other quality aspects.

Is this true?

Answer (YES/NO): YES